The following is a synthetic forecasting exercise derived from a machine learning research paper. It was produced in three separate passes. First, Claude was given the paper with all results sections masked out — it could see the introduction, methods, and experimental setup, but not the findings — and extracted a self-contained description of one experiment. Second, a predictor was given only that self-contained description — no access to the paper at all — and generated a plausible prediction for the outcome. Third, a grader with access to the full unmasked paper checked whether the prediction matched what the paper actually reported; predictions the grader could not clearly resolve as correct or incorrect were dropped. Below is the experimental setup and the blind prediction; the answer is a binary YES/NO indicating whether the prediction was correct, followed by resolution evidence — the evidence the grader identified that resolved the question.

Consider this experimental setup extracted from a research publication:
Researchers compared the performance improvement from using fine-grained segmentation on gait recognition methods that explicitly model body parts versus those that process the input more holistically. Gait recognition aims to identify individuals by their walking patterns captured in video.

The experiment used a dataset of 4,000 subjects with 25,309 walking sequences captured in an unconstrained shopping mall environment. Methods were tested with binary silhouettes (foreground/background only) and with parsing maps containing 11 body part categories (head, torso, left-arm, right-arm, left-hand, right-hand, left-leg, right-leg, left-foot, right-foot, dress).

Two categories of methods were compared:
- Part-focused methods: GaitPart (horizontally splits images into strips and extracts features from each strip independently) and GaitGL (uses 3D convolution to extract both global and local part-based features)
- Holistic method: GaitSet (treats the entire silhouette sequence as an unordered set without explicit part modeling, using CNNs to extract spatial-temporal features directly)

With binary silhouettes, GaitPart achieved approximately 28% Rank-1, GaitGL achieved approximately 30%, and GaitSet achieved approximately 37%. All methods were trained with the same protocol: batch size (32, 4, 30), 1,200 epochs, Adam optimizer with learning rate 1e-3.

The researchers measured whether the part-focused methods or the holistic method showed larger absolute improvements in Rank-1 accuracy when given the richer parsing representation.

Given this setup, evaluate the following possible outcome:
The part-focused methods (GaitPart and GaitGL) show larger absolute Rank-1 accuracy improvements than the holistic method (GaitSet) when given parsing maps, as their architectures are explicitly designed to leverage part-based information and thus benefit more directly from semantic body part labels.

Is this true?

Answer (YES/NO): NO